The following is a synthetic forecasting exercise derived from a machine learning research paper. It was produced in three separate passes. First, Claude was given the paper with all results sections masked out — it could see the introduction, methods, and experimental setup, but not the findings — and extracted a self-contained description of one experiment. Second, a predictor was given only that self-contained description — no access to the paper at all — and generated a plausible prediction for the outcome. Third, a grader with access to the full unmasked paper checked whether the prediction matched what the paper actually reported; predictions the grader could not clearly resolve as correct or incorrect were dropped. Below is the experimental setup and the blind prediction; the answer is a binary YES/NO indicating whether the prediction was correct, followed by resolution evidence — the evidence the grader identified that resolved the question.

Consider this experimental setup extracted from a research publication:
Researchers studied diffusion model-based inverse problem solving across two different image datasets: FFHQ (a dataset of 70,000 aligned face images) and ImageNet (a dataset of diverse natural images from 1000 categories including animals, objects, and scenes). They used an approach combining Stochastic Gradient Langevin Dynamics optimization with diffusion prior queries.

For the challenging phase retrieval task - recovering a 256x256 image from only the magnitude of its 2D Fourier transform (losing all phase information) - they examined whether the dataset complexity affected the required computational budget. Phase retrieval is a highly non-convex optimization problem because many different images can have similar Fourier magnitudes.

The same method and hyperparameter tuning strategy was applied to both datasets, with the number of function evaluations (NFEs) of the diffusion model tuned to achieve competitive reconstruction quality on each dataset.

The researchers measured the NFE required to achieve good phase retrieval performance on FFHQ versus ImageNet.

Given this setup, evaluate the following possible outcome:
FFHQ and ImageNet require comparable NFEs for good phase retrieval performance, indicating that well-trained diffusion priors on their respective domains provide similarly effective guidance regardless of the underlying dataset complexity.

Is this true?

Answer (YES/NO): NO